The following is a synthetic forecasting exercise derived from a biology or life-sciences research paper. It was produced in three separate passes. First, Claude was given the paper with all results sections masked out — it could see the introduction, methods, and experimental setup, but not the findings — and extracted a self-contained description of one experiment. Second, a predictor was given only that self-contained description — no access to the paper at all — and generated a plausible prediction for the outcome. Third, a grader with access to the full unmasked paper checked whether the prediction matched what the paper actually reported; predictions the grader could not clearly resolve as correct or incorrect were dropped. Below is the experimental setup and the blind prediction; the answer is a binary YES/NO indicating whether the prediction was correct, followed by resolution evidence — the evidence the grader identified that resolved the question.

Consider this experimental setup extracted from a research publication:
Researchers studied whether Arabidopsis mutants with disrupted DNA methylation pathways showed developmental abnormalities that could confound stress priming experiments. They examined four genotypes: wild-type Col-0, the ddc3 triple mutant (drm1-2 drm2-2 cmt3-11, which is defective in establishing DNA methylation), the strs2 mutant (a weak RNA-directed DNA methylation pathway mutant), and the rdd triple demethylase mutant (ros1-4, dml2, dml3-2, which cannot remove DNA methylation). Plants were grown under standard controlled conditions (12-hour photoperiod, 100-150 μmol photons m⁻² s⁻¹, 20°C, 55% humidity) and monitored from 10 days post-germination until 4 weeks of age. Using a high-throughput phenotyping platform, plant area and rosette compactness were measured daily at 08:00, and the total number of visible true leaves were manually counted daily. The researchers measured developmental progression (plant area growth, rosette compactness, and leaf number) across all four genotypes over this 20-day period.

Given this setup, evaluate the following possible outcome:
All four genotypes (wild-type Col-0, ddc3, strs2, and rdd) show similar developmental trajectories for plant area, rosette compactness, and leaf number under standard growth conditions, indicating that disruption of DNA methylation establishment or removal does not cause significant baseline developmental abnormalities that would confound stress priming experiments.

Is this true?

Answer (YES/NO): NO